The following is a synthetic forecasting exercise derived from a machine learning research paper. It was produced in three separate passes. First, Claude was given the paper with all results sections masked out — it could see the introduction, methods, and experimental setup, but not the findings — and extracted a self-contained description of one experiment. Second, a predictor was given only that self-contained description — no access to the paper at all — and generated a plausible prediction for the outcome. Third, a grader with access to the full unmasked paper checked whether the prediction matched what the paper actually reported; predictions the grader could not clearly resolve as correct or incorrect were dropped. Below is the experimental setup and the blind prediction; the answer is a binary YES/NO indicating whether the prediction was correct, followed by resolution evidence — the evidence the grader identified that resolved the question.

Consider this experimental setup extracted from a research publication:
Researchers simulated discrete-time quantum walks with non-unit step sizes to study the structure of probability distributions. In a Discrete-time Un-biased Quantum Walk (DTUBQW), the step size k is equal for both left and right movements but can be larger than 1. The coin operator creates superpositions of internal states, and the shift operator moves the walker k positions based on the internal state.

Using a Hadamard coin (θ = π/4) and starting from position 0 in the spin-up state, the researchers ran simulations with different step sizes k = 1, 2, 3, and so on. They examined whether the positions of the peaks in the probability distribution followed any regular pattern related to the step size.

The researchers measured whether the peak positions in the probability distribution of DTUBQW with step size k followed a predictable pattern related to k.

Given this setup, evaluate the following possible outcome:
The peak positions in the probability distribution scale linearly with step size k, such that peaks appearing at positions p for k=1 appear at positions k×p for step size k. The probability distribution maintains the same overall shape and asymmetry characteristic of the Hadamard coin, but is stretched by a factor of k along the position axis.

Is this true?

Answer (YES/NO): YES